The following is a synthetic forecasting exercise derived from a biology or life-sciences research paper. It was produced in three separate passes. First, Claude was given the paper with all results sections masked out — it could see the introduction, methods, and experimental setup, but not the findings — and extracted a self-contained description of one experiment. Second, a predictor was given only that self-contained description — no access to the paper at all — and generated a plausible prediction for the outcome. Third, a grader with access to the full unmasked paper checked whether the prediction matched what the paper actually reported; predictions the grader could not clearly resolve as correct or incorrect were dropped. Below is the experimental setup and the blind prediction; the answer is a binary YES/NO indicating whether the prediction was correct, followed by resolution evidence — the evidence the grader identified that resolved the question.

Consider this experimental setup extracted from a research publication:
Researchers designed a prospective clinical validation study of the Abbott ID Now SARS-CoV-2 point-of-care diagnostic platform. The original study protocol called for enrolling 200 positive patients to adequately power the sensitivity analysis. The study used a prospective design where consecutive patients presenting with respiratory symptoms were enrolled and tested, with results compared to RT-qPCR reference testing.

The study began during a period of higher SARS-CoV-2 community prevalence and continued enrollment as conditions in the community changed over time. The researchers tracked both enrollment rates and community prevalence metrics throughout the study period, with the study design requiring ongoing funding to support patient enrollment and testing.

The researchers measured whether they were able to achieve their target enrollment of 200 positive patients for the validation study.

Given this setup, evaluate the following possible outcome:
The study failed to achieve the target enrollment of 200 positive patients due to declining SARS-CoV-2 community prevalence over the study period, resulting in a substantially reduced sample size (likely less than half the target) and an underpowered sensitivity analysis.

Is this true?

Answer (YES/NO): NO